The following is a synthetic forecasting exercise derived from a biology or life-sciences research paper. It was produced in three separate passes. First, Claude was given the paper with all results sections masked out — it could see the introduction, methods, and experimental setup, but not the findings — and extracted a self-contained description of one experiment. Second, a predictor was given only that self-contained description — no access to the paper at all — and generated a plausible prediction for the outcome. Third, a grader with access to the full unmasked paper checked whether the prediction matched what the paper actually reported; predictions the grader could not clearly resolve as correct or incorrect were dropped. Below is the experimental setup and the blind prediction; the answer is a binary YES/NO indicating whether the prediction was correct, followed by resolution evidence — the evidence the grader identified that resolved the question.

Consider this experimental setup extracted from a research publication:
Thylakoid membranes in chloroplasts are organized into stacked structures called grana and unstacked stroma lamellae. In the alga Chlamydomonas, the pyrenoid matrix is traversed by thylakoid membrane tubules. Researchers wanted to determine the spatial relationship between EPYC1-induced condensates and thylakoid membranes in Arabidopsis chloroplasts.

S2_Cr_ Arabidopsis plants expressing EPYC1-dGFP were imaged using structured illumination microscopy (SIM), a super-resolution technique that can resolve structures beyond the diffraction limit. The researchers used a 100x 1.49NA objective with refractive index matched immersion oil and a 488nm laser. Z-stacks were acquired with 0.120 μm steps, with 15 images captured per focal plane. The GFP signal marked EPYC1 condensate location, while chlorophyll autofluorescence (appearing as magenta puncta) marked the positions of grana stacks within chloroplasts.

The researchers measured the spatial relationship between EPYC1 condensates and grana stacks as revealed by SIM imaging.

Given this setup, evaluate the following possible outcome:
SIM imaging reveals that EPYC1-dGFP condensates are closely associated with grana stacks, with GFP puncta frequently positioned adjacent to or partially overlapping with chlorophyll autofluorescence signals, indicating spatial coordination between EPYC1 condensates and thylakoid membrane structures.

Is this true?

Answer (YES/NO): NO